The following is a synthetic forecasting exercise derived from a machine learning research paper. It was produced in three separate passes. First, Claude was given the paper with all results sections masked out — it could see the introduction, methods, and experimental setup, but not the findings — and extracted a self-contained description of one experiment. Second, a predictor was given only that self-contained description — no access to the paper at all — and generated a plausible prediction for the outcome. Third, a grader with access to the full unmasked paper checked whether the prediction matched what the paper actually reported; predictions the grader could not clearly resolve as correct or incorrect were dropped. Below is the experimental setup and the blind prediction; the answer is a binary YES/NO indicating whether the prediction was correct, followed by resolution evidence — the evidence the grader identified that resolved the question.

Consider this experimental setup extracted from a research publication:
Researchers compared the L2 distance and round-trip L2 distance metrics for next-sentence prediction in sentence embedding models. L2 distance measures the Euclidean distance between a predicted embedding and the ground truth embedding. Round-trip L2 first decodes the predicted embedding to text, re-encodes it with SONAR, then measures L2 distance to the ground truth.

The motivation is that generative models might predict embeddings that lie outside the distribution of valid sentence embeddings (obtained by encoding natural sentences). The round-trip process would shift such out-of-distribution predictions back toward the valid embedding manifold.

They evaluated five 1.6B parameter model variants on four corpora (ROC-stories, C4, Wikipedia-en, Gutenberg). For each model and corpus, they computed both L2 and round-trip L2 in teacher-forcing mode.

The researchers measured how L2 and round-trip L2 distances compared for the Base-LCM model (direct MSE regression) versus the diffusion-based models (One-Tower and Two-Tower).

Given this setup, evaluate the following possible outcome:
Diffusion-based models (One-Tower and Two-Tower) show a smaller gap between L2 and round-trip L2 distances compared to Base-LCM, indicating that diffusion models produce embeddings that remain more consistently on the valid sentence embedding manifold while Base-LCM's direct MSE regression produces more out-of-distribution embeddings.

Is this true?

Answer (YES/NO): YES